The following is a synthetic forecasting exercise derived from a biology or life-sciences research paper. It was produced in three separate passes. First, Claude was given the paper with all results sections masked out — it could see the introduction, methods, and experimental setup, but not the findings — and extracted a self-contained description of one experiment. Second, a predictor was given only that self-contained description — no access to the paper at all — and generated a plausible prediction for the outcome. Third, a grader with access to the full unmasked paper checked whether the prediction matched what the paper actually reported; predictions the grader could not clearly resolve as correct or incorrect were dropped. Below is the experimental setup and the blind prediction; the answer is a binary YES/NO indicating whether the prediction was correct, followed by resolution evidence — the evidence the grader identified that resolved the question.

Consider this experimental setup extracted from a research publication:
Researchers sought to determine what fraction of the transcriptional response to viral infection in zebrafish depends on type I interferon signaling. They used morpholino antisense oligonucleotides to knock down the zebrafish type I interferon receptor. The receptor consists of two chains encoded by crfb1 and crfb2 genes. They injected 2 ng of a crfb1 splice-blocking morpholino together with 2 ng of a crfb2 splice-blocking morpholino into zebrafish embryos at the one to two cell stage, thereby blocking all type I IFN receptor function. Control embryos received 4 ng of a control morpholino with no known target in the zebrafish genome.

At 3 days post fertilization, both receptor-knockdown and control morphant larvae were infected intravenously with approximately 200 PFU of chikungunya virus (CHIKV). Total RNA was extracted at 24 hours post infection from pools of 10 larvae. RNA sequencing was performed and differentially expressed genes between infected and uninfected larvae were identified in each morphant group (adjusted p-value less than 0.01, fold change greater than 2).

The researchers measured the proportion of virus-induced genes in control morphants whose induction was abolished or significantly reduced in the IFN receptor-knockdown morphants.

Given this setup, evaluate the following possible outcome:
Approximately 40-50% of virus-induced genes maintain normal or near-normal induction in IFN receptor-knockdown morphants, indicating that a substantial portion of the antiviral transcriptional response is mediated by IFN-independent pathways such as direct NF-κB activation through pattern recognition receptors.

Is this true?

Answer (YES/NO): NO